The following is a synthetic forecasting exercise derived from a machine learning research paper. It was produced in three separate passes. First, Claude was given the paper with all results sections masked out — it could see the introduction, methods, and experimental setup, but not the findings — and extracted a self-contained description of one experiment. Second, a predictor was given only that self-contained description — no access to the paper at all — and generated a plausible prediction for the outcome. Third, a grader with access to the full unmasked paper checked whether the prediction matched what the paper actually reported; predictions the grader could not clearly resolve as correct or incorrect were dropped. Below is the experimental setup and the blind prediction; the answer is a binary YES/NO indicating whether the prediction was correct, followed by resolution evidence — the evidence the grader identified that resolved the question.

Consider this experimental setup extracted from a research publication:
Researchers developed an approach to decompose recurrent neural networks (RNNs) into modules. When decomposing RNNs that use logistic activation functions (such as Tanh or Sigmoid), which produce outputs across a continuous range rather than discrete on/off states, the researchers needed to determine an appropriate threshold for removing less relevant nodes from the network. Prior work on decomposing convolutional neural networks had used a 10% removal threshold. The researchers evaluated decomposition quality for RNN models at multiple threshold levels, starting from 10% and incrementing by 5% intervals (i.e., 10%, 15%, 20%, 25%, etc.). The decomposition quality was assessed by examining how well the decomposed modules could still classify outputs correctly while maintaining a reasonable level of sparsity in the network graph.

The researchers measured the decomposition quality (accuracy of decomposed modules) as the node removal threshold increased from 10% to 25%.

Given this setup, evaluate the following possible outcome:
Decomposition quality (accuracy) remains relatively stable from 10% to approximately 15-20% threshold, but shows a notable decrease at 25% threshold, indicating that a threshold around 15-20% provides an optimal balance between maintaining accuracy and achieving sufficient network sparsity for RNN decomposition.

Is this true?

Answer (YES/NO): YES